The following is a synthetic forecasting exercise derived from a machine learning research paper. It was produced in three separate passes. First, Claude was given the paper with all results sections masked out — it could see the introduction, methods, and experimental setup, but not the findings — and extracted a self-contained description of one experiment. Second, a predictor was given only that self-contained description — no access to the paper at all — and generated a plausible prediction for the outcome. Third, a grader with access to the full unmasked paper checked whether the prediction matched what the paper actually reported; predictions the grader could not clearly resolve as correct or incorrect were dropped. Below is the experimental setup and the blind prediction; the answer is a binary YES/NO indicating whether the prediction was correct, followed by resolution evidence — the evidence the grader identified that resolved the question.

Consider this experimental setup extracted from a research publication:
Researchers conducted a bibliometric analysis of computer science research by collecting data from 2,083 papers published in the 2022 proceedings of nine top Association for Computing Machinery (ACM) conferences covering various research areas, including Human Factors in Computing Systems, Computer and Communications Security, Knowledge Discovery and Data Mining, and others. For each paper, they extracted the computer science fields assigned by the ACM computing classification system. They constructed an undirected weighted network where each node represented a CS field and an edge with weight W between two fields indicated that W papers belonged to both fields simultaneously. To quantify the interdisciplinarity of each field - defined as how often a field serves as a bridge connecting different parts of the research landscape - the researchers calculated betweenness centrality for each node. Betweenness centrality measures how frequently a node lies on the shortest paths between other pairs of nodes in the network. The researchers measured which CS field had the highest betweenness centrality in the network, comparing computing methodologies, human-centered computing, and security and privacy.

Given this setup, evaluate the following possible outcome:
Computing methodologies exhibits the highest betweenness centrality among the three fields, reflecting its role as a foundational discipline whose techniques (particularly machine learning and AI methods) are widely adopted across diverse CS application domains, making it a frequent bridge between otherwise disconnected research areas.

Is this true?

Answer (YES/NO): NO